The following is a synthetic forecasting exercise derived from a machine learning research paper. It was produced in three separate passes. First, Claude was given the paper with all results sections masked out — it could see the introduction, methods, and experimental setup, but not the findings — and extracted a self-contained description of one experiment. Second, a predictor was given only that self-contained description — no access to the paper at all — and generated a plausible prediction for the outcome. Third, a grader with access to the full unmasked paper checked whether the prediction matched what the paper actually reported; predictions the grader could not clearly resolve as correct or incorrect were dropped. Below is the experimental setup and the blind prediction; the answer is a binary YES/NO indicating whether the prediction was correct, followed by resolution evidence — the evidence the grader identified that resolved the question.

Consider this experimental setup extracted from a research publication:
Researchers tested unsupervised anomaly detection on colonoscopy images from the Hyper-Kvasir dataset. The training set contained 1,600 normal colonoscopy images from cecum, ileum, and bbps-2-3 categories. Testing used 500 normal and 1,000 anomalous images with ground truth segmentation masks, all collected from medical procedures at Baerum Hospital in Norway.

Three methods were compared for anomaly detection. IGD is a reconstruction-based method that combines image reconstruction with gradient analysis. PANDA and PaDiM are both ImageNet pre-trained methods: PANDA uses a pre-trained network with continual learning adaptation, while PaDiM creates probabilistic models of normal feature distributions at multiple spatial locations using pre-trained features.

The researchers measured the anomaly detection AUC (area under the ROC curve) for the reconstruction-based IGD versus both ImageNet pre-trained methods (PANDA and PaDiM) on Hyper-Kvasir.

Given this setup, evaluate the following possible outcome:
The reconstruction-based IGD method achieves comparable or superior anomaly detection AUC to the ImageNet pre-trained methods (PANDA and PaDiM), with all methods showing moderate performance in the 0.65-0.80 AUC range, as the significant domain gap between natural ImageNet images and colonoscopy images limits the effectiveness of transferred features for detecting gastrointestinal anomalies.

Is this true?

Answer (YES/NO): NO